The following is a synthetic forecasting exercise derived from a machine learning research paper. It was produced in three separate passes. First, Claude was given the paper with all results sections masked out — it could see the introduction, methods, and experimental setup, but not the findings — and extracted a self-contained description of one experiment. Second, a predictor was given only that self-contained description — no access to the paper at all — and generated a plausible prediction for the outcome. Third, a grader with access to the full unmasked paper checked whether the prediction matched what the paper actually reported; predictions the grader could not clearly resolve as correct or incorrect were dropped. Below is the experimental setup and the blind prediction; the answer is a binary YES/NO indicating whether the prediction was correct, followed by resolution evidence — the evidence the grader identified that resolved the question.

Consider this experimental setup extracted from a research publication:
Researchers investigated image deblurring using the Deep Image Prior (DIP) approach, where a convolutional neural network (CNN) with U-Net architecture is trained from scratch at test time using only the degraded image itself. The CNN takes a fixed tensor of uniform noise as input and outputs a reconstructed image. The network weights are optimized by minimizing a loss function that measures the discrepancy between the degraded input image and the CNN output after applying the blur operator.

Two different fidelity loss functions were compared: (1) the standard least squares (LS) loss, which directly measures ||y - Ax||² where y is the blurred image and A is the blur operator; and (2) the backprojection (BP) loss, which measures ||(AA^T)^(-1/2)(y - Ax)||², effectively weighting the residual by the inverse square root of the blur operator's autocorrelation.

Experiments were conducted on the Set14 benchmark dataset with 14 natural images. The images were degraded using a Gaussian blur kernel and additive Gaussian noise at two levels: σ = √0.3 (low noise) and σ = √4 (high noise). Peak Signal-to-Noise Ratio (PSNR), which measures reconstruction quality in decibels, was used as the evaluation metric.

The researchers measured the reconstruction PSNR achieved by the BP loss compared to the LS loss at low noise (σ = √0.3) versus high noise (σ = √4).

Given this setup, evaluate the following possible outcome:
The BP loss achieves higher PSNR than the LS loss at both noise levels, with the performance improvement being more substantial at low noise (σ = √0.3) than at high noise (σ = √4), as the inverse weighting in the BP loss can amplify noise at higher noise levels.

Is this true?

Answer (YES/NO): NO